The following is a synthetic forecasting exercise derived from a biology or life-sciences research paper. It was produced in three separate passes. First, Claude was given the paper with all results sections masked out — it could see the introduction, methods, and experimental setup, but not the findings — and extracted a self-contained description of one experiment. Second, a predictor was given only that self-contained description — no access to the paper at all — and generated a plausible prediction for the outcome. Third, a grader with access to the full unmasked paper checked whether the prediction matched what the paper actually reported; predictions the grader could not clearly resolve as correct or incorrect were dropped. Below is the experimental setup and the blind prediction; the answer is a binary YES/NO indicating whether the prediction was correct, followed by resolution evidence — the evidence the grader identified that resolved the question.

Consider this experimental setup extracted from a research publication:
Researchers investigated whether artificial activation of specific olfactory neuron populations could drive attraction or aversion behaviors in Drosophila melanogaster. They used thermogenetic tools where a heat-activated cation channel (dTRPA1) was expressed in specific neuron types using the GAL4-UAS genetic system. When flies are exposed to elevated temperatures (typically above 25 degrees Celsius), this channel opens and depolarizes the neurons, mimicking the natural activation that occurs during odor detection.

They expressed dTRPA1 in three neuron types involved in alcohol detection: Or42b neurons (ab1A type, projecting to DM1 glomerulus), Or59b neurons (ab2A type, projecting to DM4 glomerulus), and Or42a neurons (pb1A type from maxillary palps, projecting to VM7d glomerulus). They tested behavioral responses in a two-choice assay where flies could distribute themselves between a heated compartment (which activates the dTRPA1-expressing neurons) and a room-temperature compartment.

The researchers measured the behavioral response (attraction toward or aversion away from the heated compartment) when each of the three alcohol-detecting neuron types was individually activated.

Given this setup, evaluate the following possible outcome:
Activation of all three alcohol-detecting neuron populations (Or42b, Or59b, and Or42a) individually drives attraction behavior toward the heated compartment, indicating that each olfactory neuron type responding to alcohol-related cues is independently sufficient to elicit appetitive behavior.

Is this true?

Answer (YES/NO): NO